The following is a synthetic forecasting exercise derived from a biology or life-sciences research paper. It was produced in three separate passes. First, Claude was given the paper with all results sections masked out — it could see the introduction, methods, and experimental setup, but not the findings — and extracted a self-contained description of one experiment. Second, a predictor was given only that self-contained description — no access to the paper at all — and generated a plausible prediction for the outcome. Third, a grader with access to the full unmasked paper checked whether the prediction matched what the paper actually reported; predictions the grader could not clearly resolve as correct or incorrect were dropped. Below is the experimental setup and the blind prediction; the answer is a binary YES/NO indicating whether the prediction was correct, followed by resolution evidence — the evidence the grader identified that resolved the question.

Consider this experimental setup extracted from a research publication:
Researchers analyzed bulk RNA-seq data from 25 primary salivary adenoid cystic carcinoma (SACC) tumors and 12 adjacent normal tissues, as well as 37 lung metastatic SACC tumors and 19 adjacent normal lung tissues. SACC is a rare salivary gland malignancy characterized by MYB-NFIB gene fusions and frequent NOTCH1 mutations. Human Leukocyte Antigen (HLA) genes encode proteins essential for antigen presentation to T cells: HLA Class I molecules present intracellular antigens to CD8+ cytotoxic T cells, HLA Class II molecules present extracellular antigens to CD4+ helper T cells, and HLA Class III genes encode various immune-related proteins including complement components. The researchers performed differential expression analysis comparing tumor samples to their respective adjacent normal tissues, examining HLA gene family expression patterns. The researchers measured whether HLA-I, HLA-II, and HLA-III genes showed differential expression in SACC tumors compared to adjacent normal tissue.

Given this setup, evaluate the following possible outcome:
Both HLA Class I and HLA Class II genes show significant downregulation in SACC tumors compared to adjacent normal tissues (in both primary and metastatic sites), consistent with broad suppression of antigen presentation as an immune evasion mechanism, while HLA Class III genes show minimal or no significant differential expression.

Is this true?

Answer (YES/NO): NO